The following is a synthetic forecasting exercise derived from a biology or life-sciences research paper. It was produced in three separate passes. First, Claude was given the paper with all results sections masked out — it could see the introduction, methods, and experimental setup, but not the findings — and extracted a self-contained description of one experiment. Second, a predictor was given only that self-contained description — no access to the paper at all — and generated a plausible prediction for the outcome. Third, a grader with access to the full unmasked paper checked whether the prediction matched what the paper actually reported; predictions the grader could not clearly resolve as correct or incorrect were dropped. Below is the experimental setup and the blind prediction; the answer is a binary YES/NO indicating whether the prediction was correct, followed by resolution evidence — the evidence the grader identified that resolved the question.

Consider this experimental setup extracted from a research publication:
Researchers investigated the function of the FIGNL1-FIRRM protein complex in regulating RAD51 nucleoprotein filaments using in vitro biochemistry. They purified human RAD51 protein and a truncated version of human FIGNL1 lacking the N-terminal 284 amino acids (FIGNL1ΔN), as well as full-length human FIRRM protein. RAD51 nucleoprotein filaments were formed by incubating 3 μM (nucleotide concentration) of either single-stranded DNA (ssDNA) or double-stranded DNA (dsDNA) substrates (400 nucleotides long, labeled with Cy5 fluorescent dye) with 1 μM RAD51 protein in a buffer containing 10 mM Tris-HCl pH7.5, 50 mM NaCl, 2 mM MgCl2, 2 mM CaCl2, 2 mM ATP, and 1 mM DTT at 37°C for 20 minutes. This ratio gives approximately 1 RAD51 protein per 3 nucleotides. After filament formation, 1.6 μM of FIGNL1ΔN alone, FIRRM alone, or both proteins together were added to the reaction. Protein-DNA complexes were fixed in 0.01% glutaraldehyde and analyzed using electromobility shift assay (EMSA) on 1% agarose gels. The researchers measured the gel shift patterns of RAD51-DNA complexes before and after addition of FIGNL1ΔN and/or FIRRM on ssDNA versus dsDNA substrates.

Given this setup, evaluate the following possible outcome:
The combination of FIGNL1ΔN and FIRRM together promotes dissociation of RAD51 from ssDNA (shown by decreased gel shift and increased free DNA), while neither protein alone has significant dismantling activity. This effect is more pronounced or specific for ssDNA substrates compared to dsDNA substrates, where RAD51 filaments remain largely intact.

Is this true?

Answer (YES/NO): NO